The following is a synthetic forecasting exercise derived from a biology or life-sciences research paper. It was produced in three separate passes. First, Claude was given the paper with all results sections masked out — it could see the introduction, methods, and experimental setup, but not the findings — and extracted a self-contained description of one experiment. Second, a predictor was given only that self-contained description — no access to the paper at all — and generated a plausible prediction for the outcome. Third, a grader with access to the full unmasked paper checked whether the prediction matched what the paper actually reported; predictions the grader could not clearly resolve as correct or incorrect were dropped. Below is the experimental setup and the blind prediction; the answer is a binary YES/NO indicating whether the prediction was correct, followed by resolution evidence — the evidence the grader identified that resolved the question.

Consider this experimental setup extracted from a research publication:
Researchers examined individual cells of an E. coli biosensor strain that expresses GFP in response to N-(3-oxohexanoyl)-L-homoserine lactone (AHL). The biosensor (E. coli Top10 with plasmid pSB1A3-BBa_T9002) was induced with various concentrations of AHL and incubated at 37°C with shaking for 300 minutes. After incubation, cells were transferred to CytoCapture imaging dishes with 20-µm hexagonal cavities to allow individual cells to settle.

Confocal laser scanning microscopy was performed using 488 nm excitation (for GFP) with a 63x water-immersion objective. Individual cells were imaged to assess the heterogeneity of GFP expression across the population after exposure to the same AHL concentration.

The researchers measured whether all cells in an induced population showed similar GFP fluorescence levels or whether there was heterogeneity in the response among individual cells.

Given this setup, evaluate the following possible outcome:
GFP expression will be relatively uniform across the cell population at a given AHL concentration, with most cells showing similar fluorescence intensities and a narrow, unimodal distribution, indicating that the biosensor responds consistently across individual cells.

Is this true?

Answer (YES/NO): YES